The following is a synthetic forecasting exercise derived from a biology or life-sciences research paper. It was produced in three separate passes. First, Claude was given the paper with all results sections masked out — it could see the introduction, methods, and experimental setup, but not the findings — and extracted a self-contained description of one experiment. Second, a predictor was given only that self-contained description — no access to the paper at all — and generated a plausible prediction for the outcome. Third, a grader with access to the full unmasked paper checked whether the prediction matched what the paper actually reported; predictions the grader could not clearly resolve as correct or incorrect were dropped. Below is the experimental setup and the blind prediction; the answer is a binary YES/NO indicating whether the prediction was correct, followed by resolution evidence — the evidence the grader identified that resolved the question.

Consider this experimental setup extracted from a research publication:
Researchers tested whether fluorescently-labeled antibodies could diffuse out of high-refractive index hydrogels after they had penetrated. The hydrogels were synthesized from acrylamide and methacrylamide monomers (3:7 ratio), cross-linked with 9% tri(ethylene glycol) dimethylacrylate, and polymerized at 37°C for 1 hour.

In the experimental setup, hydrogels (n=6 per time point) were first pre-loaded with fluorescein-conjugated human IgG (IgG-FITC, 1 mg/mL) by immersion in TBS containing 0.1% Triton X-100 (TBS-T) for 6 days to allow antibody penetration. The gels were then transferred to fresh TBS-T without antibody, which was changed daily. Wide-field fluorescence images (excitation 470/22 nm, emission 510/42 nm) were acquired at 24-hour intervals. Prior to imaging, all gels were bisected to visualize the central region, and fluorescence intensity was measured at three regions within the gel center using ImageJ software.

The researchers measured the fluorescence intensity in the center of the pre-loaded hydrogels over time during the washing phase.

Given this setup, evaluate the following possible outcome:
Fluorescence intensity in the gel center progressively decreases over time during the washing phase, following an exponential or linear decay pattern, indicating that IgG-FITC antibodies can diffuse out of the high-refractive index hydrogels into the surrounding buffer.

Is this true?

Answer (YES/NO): YES